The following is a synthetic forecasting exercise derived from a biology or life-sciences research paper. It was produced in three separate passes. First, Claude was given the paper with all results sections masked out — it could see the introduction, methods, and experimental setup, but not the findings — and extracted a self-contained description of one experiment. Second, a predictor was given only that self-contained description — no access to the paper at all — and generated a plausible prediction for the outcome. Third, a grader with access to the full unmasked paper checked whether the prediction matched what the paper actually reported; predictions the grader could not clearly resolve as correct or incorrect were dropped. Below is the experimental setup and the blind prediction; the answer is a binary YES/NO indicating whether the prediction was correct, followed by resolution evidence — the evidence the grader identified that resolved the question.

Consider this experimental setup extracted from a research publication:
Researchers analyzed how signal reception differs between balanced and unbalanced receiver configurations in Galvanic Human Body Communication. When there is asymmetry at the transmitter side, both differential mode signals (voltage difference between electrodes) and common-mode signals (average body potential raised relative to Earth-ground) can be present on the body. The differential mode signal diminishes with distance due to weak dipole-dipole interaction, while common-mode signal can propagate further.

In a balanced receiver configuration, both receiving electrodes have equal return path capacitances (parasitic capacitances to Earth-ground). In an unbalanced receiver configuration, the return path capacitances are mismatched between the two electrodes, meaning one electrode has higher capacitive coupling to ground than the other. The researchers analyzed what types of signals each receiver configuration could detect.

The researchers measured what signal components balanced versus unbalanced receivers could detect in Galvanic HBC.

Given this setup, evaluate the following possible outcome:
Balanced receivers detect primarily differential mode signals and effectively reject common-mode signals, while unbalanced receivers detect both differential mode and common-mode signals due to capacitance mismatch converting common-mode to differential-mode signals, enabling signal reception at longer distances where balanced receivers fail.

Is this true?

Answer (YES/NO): YES